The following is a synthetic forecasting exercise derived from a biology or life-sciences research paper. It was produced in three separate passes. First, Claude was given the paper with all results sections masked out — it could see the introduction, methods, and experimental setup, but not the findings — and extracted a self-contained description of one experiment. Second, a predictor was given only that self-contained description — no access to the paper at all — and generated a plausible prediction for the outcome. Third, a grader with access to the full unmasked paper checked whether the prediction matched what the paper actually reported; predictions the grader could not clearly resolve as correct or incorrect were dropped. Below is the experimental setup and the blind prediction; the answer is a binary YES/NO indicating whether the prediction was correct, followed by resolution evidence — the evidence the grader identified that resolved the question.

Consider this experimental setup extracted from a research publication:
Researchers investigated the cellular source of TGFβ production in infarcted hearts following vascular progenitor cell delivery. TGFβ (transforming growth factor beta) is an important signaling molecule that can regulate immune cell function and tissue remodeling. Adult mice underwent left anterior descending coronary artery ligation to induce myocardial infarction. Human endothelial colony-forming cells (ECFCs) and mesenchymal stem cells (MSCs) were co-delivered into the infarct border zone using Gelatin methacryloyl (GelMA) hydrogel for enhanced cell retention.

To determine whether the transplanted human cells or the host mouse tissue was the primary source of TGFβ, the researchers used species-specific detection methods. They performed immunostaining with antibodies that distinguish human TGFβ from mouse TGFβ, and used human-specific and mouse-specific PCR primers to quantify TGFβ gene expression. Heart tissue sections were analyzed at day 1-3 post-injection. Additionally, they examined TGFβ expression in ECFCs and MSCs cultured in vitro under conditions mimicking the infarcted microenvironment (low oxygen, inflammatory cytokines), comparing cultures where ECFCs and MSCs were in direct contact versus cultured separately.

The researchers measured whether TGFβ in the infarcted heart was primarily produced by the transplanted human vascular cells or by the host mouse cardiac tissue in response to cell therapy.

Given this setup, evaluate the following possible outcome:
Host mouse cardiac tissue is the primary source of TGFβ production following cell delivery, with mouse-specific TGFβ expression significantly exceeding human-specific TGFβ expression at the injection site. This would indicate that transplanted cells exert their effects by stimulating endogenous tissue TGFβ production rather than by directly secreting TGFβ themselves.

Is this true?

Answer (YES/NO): NO